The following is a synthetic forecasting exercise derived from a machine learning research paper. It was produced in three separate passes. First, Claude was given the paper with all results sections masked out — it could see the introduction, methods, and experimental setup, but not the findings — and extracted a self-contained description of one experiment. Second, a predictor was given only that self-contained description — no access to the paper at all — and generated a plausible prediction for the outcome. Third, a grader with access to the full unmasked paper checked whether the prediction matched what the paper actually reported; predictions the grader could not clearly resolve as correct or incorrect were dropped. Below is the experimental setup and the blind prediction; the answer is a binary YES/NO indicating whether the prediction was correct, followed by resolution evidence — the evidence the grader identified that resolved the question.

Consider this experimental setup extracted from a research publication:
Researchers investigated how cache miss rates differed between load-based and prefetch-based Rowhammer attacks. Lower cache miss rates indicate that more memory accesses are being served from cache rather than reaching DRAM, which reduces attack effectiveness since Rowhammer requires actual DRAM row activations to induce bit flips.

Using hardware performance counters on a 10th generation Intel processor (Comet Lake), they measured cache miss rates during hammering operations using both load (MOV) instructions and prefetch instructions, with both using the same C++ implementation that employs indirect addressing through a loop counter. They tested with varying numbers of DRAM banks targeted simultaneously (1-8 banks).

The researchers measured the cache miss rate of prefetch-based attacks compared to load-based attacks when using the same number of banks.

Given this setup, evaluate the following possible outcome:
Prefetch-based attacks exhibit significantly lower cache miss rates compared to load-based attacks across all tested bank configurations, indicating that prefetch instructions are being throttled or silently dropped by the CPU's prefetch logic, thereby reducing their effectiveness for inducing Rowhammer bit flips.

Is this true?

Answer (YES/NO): NO